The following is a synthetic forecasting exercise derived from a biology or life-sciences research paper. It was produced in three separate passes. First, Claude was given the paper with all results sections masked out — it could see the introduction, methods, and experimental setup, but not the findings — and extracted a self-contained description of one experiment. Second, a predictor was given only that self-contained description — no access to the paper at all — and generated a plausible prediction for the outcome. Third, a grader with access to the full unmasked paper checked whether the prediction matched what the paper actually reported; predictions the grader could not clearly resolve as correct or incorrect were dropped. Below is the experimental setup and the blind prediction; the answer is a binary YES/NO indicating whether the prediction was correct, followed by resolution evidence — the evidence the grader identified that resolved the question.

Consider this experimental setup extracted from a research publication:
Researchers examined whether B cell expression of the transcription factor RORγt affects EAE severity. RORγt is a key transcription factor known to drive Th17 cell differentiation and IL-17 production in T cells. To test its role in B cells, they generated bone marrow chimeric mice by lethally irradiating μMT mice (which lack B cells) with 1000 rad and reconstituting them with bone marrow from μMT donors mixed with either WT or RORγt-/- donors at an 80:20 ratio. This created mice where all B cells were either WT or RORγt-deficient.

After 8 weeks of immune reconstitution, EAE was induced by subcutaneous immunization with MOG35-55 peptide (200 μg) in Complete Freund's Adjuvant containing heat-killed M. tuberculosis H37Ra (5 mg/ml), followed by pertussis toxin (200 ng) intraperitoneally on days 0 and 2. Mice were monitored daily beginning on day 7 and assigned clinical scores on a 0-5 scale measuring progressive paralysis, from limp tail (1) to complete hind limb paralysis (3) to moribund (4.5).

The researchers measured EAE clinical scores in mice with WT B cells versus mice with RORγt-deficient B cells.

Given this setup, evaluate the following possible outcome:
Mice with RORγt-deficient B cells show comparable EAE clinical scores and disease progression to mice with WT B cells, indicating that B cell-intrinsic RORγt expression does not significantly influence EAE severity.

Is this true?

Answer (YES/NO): NO